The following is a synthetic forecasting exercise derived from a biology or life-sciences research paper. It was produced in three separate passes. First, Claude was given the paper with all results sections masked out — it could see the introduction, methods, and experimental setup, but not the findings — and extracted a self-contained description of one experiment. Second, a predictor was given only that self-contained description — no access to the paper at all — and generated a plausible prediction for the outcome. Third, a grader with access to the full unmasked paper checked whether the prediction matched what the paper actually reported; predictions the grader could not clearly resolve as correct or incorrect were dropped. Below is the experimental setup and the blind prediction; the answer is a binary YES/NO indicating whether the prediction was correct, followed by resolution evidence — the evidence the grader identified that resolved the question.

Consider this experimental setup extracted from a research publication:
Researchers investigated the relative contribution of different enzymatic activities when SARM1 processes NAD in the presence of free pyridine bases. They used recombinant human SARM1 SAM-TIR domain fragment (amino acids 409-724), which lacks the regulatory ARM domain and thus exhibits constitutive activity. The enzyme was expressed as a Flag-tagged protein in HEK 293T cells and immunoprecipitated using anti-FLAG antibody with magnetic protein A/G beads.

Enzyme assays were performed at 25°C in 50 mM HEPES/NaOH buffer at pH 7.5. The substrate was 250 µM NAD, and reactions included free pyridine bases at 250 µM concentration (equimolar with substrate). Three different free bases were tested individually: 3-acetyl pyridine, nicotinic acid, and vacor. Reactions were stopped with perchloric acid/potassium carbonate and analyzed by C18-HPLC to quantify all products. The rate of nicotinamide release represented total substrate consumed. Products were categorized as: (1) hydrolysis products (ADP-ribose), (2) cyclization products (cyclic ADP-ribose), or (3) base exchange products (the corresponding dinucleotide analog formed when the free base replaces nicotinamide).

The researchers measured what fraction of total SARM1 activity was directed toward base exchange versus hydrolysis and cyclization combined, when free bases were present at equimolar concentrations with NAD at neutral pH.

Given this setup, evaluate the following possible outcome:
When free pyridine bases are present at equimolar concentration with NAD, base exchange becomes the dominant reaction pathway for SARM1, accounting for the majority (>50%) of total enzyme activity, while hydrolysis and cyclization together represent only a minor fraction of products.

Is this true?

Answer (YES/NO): NO